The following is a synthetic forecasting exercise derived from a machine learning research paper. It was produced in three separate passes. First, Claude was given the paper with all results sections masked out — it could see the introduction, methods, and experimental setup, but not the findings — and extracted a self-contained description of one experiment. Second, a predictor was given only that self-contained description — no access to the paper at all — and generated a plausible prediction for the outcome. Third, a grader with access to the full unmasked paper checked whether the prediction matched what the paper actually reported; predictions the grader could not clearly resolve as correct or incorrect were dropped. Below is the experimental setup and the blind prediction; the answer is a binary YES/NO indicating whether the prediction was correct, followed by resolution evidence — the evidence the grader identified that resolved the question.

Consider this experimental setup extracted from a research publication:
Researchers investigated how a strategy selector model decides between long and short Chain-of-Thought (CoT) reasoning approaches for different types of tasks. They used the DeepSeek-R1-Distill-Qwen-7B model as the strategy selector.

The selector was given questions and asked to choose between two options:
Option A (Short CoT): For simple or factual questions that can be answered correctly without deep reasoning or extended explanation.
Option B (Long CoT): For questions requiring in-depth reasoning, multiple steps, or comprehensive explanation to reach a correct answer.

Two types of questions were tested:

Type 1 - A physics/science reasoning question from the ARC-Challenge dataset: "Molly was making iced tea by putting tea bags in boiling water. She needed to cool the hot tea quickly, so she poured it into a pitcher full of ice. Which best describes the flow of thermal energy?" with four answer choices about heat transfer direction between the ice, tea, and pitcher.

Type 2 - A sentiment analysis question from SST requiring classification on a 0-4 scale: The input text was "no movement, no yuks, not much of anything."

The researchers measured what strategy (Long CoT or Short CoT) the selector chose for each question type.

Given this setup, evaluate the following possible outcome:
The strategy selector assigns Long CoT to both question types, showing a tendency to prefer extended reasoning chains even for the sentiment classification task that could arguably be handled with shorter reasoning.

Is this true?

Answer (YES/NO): NO